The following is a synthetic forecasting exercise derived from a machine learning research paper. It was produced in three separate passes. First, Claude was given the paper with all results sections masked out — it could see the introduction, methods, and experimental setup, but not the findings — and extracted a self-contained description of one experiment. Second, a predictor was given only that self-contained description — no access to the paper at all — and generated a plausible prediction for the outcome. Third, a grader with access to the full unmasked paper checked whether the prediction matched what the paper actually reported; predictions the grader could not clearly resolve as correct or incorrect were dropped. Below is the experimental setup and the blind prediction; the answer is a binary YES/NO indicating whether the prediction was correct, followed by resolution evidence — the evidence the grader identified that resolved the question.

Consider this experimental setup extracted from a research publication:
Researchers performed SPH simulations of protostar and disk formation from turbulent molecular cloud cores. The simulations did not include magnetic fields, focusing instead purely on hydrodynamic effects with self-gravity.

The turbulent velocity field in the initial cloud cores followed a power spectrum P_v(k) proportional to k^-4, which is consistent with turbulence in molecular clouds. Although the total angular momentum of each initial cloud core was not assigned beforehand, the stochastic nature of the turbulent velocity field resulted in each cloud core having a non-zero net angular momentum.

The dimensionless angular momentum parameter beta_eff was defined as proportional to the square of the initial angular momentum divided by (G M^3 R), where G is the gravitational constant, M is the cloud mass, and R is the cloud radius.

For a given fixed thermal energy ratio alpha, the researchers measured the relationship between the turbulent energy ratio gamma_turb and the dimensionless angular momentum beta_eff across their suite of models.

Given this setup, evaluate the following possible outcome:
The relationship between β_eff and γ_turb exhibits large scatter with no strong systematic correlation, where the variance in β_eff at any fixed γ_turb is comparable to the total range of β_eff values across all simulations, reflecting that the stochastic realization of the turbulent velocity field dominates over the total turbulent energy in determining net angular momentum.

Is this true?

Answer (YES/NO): NO